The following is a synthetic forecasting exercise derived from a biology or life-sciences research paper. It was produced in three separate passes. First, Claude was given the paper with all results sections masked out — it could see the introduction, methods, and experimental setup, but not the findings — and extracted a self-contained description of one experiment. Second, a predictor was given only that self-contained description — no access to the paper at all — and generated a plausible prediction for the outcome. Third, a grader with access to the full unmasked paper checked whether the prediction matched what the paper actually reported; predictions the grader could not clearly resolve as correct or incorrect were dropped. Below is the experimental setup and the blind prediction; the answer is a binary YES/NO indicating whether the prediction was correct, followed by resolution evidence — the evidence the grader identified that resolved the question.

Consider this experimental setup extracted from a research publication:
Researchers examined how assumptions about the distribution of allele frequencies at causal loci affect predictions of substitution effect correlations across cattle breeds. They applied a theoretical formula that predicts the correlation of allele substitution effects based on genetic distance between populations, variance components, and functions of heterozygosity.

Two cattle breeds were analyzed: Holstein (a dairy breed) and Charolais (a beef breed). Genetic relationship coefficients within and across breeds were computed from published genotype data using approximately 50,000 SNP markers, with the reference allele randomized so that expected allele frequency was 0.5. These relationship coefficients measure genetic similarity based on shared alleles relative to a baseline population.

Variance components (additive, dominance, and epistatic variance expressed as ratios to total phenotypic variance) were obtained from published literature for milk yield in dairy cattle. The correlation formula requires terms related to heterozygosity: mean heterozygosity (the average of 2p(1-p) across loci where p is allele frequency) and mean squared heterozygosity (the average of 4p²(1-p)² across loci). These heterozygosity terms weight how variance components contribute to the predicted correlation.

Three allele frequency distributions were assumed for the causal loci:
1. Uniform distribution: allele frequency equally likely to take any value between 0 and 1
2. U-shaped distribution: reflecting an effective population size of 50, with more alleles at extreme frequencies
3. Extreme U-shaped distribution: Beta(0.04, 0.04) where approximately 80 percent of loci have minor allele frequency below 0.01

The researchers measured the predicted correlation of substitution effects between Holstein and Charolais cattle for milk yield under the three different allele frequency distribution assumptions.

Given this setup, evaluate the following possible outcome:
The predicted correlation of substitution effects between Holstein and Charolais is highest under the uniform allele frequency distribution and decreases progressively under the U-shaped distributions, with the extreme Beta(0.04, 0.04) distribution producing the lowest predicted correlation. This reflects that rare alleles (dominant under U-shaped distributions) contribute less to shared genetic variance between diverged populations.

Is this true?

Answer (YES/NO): YES